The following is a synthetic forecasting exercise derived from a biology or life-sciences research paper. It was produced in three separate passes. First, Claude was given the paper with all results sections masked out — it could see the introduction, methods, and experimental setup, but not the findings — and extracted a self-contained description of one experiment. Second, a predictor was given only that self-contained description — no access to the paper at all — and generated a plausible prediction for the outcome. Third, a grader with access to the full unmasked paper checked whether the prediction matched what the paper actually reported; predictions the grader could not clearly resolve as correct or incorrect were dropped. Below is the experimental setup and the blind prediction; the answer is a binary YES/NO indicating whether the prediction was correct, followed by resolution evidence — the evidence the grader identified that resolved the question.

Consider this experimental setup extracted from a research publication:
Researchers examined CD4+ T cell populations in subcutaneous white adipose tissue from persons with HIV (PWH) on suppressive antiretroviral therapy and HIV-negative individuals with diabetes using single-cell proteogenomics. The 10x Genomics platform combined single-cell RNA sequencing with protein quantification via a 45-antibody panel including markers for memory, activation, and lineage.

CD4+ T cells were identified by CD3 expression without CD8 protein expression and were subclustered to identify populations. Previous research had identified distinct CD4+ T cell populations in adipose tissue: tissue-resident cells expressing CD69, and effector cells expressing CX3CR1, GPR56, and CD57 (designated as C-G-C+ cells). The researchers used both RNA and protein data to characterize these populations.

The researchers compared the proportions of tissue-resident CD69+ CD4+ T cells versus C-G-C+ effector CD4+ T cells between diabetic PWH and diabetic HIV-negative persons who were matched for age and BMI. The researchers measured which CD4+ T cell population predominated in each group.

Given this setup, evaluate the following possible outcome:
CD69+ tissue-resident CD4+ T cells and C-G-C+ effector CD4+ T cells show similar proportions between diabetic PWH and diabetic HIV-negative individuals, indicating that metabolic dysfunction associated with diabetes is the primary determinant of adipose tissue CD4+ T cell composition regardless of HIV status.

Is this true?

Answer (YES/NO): NO